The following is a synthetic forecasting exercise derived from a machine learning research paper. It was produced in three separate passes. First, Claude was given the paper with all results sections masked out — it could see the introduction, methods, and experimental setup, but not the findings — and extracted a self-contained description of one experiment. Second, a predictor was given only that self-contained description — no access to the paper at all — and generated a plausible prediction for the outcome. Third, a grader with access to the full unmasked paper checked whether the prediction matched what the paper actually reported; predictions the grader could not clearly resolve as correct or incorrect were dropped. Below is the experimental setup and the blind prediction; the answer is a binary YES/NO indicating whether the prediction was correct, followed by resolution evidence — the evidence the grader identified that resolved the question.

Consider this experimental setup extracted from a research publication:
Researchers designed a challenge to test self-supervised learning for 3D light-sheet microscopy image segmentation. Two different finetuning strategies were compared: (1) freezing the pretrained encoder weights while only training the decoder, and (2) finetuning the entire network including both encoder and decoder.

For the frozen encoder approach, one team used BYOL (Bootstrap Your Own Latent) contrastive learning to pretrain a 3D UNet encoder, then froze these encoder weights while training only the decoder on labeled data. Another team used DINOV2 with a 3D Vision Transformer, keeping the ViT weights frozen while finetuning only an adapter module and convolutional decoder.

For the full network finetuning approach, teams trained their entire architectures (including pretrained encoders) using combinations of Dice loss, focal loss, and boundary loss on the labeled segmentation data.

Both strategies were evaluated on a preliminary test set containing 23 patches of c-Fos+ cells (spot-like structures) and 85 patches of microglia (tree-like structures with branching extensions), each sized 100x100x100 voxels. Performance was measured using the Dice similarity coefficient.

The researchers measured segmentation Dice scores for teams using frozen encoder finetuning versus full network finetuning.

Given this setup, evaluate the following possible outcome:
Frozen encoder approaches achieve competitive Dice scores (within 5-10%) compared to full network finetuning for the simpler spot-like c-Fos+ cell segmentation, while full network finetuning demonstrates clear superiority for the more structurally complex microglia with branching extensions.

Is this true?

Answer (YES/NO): NO